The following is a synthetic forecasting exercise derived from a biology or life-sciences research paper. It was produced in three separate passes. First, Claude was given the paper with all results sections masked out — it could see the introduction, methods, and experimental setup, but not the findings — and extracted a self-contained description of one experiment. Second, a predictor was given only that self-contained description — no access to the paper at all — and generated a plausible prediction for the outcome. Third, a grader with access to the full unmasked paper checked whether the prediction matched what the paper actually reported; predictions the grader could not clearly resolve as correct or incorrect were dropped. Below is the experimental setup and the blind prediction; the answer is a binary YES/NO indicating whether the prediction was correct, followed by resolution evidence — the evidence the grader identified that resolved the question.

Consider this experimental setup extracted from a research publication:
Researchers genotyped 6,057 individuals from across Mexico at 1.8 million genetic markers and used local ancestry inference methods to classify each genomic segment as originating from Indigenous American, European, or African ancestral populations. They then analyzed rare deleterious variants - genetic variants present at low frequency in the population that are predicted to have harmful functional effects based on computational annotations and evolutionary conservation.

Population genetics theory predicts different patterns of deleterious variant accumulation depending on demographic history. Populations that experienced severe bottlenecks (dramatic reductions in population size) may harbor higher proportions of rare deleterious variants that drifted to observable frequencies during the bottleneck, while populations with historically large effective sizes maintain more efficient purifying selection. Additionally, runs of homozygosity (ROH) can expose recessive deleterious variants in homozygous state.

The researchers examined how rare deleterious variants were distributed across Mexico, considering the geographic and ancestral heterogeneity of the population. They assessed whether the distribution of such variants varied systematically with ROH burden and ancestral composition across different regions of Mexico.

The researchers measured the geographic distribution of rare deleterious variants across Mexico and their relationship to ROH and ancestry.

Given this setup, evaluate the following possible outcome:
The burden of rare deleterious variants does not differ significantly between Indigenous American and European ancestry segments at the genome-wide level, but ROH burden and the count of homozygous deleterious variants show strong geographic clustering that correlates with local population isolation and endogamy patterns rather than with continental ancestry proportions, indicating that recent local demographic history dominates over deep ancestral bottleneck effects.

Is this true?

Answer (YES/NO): NO